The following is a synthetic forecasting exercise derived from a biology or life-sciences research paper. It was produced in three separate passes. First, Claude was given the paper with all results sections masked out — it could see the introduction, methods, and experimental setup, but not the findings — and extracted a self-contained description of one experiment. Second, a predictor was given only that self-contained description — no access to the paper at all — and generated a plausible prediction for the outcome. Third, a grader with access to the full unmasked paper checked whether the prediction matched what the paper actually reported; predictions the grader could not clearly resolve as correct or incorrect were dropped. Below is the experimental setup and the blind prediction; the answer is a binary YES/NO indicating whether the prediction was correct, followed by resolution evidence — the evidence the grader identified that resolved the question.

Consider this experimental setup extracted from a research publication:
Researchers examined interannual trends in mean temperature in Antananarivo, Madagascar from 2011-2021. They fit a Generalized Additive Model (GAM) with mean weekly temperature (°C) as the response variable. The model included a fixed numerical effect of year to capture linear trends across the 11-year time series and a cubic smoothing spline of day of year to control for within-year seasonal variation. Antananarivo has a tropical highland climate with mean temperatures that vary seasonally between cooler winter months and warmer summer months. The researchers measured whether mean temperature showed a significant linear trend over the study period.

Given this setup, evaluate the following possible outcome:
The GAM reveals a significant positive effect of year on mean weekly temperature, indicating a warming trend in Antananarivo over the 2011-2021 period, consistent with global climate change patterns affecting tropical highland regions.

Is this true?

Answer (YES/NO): YES